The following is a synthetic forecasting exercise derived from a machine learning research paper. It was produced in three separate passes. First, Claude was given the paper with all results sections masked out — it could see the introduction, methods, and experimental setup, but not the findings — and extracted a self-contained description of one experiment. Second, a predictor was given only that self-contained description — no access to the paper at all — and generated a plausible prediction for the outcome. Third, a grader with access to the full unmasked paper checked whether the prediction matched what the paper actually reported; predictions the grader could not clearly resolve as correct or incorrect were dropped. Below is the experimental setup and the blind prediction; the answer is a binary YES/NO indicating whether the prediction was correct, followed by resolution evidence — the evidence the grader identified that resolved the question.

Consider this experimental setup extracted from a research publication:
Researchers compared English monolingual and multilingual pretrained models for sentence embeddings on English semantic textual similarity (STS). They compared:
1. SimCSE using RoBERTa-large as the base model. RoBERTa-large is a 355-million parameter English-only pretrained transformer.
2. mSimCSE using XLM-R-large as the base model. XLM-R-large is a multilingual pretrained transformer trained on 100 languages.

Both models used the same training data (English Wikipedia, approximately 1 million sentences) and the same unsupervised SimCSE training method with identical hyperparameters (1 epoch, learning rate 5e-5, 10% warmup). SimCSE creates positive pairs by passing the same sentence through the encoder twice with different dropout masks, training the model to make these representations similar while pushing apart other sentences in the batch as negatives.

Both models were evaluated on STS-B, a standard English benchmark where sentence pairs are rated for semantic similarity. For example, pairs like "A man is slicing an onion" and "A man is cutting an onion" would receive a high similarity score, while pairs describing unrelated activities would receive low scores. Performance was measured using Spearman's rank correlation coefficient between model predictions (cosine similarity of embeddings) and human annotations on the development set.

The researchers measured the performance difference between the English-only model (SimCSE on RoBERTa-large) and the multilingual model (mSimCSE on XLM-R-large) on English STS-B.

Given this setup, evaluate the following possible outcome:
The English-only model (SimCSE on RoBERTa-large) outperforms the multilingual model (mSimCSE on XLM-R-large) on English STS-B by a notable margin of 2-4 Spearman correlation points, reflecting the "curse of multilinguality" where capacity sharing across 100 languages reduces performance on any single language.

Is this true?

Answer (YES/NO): YES